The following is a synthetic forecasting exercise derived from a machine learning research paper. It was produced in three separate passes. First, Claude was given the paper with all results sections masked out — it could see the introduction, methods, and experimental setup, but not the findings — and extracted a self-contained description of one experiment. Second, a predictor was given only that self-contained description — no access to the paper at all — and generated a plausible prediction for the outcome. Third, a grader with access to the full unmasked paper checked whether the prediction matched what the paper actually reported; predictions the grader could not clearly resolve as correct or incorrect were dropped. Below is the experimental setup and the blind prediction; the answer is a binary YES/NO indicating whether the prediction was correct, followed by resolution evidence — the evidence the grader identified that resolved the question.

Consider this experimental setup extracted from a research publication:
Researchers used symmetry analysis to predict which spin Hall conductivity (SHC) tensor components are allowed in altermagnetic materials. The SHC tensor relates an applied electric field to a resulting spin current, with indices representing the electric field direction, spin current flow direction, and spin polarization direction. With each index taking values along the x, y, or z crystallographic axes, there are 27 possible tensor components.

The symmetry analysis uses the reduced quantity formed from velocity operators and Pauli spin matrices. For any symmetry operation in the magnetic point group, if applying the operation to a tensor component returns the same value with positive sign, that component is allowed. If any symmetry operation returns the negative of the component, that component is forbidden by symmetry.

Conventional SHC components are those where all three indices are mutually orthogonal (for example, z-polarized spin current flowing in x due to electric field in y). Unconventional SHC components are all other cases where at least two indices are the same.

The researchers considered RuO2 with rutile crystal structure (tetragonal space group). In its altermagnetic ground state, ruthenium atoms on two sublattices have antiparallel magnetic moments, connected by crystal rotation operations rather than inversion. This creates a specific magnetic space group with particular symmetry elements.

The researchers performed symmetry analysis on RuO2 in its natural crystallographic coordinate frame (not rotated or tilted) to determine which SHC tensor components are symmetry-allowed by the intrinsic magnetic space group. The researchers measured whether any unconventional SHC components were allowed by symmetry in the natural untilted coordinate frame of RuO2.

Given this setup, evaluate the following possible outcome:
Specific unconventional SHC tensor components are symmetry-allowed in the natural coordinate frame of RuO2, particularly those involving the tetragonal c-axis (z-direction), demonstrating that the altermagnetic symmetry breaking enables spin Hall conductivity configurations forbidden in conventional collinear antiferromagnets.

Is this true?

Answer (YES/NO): NO